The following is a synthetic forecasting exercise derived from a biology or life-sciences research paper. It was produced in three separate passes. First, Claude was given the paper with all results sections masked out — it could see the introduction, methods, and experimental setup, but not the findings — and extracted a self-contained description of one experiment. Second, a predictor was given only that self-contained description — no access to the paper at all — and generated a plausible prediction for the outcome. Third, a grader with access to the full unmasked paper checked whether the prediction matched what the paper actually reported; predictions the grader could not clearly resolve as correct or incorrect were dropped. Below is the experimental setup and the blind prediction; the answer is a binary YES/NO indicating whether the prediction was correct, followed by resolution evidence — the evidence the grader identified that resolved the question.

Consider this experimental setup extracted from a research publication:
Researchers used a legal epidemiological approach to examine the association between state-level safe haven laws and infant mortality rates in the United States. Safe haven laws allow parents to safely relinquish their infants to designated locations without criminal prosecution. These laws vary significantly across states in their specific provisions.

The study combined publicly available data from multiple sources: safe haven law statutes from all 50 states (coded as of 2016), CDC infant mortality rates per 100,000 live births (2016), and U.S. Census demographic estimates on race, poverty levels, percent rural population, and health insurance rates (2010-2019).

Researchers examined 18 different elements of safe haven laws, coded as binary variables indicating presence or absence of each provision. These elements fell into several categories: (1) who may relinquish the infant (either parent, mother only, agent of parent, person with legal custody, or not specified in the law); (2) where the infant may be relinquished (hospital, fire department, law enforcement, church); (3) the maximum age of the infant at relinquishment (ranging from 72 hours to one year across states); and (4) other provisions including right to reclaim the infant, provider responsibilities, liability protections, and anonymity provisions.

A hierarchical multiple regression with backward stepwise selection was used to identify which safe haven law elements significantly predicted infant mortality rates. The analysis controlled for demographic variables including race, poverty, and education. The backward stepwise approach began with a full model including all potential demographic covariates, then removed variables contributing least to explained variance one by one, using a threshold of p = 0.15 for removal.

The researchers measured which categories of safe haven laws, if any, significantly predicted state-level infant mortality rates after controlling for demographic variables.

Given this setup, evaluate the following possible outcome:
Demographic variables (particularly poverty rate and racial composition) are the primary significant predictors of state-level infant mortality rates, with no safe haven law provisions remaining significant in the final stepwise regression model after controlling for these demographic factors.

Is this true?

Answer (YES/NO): NO